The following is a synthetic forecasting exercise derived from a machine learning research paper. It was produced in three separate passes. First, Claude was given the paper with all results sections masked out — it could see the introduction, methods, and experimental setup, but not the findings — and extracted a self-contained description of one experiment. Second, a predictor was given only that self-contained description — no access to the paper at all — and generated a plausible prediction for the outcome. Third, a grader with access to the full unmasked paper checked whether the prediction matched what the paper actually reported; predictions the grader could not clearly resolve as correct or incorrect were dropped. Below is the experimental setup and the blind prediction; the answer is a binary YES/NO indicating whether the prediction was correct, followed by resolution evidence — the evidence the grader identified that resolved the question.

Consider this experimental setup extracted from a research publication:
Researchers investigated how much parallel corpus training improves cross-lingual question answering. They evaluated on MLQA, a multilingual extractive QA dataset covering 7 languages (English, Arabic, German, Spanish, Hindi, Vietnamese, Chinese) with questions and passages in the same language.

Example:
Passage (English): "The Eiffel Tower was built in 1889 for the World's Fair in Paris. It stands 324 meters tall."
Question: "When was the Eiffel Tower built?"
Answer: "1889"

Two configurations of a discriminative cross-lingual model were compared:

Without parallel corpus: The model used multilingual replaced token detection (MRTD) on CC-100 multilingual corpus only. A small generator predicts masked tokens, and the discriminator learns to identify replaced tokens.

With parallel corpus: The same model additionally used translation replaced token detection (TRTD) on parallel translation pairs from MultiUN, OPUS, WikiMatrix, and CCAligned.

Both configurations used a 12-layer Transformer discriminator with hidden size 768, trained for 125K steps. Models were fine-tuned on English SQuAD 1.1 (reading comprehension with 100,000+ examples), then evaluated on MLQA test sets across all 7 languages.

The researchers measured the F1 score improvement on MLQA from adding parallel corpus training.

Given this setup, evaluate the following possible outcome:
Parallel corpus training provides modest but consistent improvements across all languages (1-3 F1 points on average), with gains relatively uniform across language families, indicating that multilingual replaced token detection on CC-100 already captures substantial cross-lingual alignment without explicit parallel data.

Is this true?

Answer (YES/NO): NO